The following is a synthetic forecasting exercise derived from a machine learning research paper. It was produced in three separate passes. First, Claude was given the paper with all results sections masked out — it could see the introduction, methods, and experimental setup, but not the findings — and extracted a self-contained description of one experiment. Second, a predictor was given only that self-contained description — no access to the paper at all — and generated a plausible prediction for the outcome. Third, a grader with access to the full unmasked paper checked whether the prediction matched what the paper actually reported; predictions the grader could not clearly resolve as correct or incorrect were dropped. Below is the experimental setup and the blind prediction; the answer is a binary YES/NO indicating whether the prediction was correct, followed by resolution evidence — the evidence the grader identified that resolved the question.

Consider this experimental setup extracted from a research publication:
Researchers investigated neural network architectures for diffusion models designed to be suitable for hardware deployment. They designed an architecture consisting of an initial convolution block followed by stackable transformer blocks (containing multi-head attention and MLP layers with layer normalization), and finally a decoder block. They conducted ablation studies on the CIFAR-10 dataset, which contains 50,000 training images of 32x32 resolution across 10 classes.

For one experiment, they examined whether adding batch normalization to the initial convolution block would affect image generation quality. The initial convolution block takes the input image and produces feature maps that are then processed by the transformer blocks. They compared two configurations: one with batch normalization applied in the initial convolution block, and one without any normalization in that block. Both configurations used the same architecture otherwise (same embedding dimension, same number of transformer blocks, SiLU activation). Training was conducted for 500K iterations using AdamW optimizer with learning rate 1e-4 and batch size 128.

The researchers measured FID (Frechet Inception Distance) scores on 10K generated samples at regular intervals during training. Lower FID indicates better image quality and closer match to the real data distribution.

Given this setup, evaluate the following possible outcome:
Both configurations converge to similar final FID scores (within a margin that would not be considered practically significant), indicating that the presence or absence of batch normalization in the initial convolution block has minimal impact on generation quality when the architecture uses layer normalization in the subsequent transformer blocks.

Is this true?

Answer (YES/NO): NO